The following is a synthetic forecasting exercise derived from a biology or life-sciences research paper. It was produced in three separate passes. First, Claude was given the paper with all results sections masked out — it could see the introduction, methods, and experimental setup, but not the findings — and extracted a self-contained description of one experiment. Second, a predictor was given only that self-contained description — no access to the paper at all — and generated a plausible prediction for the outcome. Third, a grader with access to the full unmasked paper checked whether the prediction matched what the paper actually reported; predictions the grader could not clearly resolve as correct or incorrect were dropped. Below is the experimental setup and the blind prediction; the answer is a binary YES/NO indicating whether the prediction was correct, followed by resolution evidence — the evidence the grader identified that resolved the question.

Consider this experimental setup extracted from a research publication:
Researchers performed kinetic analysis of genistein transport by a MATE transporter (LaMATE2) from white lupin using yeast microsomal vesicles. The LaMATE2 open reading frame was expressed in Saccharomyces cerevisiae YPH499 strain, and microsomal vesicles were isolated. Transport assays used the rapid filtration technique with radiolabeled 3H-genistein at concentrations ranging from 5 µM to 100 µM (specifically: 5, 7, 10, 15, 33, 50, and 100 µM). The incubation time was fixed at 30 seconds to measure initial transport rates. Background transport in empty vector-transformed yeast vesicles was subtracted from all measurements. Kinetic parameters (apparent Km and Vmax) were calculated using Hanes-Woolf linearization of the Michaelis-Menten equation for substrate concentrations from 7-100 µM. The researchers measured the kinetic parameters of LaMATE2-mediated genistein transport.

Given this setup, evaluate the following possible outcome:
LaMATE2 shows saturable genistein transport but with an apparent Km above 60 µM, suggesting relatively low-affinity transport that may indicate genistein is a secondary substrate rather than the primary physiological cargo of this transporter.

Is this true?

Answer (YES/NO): NO